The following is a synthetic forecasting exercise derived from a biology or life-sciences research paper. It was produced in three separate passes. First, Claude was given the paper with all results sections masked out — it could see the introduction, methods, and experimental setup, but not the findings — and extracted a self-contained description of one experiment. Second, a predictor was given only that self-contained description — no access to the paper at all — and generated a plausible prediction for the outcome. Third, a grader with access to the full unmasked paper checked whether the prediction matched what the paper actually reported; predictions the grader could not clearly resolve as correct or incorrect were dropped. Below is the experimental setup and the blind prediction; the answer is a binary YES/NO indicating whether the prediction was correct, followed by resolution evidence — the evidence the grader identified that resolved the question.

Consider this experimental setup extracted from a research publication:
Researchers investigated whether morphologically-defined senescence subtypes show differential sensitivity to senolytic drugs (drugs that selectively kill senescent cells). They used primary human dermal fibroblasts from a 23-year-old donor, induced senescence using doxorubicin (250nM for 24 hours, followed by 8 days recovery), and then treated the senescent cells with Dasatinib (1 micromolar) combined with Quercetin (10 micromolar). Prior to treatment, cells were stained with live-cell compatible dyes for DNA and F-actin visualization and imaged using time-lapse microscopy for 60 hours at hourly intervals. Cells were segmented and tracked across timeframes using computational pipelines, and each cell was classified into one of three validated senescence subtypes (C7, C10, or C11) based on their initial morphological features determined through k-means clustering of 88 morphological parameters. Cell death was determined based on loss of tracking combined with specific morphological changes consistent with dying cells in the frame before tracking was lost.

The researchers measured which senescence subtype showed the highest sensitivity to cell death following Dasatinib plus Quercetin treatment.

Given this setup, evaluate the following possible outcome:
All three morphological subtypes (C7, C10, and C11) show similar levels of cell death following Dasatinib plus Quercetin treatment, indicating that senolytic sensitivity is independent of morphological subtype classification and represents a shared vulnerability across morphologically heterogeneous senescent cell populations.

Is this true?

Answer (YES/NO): NO